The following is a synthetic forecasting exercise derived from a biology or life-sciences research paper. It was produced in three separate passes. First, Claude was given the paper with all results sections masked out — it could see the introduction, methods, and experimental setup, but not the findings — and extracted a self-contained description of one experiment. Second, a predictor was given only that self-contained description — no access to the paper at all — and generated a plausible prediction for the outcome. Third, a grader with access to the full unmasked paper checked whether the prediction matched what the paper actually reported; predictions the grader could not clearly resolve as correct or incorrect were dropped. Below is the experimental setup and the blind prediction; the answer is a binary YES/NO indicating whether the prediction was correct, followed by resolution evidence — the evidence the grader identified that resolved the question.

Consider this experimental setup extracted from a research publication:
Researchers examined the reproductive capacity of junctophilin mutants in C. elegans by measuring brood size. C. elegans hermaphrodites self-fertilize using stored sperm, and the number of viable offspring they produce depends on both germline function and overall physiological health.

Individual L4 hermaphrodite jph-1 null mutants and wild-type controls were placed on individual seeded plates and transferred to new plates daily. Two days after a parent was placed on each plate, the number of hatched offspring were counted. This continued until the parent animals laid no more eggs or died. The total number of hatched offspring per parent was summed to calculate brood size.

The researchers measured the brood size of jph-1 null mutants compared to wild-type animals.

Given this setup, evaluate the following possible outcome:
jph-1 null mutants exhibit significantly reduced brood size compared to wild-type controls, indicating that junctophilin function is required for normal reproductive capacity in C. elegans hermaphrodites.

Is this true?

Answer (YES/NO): YES